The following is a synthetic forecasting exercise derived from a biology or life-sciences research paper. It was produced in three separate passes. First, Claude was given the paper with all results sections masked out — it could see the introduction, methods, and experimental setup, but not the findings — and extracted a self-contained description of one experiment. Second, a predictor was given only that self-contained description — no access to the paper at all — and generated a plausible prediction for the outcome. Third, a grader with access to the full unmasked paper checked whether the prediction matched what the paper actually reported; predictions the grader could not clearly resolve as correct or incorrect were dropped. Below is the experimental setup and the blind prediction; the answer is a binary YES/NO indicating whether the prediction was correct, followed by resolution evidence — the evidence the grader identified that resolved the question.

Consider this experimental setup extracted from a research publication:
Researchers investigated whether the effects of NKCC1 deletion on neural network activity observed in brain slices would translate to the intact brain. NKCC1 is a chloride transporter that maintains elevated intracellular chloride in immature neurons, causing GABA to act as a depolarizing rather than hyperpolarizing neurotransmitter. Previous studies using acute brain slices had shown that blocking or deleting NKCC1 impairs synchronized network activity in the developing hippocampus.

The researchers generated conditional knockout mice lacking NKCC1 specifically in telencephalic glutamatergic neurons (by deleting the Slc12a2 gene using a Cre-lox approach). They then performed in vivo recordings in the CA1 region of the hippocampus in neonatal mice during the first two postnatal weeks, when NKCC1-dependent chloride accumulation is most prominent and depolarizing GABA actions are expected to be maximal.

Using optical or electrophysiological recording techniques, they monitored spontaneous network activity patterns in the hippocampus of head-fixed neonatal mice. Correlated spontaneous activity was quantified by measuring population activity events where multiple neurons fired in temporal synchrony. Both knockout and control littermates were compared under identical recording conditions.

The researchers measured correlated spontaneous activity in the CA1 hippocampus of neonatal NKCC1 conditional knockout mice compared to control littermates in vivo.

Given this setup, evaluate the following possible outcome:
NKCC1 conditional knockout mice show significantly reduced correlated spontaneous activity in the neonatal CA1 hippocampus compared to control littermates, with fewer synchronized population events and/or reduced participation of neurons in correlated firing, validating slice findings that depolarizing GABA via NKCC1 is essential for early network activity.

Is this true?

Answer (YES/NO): NO